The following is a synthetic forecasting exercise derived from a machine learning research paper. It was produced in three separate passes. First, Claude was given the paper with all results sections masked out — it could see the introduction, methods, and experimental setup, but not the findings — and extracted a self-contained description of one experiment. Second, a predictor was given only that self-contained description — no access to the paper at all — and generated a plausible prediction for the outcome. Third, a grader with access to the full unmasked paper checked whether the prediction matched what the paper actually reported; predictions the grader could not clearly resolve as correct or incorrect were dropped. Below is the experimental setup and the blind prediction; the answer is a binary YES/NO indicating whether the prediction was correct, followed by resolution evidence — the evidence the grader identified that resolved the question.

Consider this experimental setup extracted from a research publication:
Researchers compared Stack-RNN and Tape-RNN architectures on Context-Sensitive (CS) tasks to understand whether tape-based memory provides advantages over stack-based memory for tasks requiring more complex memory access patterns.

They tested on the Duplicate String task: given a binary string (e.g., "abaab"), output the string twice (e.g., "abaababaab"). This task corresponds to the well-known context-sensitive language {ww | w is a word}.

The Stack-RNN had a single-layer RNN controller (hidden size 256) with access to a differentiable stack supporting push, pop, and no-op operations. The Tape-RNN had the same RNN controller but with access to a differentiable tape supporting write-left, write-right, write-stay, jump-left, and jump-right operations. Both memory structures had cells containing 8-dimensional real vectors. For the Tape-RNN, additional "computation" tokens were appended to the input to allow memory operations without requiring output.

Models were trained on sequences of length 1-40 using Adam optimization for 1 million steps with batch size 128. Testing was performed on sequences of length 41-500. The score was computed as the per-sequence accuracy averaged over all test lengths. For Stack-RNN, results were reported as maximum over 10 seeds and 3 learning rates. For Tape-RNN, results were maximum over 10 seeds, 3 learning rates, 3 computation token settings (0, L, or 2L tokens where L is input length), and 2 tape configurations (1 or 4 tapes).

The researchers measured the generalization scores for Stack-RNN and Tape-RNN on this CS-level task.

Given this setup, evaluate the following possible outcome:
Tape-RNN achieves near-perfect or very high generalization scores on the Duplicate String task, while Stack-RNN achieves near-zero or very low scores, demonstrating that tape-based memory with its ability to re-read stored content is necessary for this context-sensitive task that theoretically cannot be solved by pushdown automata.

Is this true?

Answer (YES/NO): NO